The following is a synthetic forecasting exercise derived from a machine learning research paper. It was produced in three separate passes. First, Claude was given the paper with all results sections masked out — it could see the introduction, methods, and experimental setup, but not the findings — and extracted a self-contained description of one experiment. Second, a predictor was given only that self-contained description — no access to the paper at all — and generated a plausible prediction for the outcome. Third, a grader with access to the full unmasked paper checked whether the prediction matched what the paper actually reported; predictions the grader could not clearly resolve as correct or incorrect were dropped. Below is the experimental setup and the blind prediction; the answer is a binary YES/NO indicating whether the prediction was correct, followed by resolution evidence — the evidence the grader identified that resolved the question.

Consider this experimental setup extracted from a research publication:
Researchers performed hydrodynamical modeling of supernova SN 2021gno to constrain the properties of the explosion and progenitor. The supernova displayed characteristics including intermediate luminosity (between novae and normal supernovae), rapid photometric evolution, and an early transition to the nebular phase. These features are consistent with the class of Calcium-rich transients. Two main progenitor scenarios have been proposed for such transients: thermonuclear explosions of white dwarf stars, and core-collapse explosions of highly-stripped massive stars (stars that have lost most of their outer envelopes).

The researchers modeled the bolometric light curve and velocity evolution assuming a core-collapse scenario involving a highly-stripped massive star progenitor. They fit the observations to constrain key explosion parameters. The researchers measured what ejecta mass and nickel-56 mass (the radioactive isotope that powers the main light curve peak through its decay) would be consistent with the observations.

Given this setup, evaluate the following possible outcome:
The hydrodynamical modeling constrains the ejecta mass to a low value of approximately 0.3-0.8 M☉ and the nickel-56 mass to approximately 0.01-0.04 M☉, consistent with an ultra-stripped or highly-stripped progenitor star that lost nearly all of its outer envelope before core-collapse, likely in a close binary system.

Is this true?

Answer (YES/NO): YES